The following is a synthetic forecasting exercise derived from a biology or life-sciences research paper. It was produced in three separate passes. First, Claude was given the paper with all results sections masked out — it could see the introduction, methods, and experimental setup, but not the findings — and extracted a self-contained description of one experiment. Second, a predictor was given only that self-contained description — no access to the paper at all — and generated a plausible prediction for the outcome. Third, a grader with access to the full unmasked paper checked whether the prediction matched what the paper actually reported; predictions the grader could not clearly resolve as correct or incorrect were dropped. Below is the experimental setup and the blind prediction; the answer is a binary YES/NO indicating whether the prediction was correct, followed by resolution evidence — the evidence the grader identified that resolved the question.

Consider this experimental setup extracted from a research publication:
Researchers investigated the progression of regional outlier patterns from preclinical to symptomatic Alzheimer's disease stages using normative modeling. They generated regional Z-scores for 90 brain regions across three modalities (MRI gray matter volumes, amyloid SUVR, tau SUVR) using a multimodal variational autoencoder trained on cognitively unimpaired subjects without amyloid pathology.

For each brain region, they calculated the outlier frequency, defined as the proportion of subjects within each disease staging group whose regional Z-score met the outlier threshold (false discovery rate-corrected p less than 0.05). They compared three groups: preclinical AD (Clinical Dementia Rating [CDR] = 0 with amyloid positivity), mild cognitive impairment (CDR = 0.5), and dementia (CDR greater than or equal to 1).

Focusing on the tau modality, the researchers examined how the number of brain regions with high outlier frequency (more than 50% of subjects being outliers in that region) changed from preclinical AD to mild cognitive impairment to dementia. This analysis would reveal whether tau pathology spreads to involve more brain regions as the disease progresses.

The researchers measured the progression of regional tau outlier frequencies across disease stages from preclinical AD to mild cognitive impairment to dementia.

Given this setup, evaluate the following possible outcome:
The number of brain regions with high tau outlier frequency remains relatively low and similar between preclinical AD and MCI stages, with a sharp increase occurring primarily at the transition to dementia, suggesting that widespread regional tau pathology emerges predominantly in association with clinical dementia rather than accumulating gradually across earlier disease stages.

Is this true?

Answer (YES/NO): NO